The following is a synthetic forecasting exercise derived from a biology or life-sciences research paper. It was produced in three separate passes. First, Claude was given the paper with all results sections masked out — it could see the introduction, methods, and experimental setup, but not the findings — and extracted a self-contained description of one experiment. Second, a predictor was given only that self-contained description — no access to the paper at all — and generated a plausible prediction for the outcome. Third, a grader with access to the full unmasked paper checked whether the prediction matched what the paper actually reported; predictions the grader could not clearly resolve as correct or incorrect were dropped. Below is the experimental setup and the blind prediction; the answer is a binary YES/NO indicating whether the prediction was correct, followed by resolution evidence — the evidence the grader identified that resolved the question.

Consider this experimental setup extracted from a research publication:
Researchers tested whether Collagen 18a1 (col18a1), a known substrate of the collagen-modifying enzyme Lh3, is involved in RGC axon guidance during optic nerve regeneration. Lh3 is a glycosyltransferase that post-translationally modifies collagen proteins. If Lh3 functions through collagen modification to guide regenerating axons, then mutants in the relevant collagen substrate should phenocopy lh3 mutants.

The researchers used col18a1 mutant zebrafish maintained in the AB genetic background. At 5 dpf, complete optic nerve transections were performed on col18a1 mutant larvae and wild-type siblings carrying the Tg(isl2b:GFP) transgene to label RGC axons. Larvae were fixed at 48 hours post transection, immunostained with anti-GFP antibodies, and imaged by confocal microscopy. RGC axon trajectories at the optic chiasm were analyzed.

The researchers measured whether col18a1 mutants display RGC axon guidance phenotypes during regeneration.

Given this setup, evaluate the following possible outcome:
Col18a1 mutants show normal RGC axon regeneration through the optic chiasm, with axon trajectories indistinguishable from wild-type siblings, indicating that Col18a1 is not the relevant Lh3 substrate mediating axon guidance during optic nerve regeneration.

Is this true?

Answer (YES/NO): NO